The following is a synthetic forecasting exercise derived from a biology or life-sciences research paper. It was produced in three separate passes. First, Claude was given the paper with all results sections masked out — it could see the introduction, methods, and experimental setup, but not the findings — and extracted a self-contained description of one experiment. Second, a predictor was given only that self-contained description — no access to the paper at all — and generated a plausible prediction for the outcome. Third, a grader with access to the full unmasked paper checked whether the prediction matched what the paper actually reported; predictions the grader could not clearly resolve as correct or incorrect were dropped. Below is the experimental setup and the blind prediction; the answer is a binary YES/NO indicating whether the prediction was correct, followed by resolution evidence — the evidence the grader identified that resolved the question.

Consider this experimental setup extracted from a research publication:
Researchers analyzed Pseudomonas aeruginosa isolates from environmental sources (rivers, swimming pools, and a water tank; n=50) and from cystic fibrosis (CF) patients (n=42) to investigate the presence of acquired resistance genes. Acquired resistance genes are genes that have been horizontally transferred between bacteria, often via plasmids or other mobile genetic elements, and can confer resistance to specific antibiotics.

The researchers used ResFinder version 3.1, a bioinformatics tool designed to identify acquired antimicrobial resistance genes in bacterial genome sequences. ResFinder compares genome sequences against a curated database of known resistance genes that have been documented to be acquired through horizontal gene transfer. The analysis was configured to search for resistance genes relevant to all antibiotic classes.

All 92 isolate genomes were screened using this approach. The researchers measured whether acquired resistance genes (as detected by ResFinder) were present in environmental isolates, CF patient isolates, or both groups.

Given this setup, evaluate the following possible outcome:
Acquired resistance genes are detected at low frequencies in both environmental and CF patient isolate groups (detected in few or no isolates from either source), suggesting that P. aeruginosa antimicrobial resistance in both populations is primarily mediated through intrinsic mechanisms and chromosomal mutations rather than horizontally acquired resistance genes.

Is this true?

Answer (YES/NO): YES